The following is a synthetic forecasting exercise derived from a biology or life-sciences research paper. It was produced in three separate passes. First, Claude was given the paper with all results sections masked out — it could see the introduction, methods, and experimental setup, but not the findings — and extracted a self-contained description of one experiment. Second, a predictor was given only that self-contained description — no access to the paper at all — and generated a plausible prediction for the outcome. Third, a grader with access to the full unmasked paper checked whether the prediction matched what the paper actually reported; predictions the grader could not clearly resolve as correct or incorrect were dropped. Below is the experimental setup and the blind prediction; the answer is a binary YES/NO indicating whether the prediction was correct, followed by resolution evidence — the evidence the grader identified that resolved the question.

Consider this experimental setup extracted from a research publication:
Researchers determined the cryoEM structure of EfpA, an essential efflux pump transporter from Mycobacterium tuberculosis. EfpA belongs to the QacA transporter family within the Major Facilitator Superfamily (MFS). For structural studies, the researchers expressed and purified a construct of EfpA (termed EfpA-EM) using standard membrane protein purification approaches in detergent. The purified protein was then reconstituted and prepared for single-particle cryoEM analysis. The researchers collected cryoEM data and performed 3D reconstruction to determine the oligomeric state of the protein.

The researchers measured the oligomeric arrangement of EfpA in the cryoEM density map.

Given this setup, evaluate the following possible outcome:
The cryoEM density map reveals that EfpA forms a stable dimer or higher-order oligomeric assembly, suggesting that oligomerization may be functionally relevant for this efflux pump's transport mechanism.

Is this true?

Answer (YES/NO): NO